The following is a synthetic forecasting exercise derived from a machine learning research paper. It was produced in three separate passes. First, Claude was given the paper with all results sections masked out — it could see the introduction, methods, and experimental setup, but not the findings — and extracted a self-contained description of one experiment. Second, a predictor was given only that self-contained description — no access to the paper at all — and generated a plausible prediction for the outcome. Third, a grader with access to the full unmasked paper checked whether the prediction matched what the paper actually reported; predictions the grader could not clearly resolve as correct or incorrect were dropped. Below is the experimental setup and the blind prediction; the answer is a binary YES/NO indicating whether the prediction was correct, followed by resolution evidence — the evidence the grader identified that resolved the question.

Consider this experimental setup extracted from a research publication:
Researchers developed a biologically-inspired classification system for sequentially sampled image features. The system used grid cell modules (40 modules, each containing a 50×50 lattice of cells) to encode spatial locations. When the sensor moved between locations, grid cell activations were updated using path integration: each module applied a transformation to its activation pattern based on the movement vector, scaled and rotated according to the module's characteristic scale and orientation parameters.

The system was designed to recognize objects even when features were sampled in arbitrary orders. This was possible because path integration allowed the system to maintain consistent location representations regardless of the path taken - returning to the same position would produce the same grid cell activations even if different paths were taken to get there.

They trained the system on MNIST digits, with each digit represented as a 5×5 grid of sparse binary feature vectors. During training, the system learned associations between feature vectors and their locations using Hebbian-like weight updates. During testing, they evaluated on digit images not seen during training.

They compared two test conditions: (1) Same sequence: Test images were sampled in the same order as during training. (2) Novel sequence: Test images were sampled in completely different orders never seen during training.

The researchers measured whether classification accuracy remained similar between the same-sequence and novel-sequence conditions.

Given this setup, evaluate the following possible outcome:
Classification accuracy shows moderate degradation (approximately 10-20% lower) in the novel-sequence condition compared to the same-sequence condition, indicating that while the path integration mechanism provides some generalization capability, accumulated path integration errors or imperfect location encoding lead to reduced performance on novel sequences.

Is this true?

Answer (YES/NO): NO